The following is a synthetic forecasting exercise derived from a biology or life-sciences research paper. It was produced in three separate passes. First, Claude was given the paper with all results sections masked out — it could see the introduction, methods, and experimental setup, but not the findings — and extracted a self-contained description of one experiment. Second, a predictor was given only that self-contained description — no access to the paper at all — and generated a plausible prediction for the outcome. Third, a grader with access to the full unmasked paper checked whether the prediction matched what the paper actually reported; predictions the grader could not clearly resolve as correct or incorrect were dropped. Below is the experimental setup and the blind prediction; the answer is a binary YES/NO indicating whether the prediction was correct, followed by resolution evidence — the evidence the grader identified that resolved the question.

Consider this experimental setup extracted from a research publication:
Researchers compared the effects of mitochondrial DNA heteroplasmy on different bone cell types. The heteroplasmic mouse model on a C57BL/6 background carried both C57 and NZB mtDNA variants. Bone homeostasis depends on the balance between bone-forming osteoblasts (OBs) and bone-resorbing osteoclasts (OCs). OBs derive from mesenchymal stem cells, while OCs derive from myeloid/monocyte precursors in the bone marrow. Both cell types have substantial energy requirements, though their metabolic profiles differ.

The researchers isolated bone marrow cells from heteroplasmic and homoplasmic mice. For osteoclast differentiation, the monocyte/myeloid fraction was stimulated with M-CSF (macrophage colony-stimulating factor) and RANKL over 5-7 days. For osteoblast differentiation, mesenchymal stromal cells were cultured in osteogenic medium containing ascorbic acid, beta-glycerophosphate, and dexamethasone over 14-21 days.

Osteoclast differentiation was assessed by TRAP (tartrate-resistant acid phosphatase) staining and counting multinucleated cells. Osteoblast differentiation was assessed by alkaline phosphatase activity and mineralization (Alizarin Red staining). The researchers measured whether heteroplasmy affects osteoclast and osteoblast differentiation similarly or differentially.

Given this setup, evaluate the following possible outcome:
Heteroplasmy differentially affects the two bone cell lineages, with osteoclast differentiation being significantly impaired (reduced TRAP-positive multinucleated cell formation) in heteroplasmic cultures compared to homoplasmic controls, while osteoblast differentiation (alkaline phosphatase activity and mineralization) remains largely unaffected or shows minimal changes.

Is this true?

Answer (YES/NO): YES